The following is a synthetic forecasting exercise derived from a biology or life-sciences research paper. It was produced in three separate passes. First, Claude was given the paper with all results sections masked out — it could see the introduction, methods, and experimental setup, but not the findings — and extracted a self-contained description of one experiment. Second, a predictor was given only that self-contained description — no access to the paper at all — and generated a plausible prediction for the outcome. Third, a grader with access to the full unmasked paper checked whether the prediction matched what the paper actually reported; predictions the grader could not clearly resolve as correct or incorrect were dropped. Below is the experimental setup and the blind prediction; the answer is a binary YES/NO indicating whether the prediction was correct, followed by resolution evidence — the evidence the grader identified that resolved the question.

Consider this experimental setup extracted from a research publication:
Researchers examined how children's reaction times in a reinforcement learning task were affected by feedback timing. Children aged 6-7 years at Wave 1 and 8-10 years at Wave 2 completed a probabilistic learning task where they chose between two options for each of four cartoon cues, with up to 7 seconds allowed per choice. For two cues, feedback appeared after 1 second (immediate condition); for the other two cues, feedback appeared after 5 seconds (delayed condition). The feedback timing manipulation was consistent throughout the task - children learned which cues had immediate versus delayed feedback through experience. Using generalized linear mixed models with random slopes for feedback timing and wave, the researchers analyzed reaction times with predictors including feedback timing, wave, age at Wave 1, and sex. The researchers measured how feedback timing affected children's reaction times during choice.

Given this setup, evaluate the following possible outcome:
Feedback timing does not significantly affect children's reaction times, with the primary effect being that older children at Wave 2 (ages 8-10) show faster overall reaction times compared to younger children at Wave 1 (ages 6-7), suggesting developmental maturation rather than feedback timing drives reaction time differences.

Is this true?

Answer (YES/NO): NO